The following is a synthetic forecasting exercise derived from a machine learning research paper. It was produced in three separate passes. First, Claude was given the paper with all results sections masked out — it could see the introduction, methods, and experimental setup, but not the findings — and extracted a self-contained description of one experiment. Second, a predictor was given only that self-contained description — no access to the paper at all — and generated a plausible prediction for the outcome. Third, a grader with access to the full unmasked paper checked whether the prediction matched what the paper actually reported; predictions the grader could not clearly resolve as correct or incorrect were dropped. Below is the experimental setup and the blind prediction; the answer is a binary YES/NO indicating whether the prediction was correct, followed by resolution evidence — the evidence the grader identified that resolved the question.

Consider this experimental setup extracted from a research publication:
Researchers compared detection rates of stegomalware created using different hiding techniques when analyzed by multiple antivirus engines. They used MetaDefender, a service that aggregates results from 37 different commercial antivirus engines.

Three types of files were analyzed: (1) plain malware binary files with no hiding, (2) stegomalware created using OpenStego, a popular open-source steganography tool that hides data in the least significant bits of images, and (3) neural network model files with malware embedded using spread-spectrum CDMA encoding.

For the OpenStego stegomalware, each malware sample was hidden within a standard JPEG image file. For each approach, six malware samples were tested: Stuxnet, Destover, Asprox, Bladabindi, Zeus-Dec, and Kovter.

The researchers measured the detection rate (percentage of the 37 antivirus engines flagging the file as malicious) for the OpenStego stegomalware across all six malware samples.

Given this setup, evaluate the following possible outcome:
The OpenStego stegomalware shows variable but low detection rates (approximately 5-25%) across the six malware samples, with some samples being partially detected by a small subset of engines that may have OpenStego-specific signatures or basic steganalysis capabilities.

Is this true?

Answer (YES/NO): NO